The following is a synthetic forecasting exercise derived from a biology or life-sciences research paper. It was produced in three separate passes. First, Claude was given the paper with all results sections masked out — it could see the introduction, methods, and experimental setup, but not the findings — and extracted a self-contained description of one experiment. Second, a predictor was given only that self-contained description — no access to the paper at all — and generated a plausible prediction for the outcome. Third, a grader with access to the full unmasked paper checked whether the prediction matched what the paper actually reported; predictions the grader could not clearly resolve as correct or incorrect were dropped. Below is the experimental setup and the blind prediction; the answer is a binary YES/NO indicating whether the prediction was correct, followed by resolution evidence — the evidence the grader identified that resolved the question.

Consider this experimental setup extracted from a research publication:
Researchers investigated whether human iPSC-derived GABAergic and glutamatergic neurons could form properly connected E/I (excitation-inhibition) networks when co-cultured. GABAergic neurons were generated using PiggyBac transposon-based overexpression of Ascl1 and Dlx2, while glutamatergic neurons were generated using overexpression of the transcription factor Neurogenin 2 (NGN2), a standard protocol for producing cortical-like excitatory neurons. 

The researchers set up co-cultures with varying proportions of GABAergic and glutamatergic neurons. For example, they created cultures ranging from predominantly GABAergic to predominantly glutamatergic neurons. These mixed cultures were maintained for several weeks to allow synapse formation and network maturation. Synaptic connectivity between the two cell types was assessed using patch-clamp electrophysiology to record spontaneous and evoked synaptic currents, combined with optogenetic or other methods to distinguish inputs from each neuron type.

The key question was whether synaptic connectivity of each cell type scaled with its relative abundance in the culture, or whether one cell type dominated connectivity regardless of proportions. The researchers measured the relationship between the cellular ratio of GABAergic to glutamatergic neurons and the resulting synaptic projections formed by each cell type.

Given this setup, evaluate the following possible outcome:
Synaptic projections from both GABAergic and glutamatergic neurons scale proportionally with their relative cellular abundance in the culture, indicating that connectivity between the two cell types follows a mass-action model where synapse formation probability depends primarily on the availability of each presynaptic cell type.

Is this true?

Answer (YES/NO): YES